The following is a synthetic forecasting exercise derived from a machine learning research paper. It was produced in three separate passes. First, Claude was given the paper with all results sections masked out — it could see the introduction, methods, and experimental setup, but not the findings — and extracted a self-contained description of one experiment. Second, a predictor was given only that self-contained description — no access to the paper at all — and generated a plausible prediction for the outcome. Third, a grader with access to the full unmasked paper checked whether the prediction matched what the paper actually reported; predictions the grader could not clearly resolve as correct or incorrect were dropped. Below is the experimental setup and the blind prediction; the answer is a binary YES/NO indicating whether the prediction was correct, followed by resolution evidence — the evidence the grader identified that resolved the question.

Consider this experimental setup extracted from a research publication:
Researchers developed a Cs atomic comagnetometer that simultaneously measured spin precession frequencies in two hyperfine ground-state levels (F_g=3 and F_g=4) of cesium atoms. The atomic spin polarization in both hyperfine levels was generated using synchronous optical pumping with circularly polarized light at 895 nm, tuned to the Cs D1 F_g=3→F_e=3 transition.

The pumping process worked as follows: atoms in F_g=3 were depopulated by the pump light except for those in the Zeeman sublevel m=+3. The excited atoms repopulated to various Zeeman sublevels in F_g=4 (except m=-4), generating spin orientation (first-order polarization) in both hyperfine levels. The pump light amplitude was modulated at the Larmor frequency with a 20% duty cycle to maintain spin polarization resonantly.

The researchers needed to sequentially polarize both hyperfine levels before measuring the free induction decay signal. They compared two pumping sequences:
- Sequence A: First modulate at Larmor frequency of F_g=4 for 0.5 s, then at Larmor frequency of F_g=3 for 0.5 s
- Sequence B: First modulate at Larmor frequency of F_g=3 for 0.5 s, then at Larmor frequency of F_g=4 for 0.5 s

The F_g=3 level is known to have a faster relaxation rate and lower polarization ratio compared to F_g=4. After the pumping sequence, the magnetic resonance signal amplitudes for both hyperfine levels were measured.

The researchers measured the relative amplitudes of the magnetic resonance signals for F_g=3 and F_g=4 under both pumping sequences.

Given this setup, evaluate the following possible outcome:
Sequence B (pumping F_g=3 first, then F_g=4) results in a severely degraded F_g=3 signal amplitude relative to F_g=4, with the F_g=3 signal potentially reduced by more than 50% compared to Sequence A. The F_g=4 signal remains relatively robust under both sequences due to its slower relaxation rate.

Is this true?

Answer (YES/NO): YES